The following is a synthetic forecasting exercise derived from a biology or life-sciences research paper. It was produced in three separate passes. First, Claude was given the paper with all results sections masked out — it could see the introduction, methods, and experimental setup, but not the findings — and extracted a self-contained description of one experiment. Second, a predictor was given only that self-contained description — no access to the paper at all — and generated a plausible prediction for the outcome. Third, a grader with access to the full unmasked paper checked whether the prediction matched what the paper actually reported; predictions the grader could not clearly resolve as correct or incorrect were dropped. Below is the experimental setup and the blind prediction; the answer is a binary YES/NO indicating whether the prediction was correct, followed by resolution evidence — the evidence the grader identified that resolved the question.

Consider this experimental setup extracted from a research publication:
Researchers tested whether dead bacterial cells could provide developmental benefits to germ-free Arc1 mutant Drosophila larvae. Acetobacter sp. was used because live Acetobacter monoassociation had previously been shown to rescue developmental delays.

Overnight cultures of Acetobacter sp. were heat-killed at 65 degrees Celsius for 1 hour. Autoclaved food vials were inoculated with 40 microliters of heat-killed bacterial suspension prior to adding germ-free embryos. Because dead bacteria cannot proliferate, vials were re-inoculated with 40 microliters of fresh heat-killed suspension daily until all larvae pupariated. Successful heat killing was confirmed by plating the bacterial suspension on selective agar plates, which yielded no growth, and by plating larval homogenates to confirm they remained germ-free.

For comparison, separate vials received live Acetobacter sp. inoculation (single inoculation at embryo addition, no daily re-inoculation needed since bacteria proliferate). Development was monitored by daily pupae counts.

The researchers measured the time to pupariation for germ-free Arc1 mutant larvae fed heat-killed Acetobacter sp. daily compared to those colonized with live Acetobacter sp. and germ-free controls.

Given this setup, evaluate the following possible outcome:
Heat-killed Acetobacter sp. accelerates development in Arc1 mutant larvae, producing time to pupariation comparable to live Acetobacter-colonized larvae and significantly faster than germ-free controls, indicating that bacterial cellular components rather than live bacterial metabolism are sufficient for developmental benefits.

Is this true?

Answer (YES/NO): NO